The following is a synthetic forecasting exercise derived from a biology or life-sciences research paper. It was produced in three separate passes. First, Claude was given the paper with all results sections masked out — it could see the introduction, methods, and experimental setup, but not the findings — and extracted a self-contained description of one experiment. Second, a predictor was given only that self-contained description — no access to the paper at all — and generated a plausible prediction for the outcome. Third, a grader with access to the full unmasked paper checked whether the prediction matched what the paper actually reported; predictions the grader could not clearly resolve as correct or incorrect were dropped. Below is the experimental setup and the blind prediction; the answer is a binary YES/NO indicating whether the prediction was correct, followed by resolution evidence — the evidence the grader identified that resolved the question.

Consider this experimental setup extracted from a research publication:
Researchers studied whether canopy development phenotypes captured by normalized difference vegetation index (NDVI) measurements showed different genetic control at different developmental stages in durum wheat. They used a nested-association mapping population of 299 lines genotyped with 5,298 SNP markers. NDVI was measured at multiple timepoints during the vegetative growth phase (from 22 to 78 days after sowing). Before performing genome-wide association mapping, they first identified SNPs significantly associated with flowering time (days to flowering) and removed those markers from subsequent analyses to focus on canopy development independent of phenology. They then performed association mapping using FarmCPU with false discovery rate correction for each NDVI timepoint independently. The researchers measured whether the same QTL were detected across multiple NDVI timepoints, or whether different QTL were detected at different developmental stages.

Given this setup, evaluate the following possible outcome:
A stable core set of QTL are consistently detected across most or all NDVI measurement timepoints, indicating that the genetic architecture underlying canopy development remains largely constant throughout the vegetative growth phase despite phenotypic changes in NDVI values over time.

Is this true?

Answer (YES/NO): NO